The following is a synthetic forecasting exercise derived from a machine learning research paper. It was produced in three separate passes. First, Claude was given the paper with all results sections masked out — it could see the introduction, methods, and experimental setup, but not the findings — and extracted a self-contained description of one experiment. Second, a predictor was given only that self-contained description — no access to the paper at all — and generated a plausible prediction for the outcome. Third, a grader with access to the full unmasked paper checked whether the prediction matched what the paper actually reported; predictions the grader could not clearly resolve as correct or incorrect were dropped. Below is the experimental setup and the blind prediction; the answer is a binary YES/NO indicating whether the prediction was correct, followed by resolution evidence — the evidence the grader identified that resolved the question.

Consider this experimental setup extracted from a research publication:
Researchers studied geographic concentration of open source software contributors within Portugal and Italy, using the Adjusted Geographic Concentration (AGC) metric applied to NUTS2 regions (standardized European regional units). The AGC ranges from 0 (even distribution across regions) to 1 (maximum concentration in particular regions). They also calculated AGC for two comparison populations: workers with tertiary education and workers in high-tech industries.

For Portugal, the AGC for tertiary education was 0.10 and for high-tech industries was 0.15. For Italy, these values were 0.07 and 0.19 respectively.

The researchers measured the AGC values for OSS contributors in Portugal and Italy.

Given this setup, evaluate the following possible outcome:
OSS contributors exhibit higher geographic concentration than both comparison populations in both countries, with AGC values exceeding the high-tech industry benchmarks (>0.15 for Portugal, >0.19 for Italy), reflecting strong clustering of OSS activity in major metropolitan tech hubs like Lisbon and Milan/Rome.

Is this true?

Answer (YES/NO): YES